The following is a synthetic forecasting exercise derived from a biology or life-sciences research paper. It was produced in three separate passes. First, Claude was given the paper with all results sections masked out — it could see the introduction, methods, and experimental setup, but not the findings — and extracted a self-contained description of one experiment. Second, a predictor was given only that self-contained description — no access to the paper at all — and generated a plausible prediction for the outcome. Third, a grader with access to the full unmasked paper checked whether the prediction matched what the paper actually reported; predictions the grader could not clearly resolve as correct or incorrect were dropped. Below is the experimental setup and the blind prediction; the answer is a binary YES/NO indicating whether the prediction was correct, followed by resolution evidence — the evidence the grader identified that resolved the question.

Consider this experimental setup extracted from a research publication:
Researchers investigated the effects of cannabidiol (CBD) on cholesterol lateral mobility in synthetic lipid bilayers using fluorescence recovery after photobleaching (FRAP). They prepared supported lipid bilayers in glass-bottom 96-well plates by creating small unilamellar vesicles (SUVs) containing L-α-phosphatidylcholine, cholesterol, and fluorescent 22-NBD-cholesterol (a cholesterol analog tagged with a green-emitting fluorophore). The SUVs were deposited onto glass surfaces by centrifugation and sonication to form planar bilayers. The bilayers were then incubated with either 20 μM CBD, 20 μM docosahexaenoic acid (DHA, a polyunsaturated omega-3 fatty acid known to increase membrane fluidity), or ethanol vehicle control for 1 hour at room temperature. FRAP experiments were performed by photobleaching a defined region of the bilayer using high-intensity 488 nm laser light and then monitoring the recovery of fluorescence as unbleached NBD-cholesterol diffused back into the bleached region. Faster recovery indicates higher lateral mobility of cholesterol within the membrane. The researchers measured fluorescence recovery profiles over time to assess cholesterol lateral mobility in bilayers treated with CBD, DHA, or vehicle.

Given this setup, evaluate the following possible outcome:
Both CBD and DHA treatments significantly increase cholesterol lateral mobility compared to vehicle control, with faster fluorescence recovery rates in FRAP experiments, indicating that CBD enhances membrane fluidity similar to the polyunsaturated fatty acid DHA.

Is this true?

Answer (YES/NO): NO